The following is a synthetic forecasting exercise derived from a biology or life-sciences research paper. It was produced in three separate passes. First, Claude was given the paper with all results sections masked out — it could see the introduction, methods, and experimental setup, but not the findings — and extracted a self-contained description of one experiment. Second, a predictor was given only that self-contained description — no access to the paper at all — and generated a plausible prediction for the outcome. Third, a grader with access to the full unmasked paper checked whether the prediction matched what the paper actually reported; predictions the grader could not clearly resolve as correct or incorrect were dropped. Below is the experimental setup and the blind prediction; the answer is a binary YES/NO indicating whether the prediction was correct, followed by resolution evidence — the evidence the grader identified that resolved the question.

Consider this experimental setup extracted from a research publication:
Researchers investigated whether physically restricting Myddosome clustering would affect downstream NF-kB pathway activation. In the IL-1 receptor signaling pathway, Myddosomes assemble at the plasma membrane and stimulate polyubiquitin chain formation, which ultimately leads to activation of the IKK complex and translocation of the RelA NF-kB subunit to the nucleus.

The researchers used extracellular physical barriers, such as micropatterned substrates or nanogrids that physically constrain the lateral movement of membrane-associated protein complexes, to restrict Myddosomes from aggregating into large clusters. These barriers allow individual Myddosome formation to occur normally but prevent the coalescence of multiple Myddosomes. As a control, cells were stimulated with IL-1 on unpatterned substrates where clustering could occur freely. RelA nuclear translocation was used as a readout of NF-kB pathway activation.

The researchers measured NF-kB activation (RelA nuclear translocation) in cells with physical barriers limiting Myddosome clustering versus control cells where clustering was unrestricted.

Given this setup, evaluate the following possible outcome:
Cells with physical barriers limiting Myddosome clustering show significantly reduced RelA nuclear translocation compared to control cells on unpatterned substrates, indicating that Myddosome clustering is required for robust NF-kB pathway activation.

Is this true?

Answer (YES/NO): YES